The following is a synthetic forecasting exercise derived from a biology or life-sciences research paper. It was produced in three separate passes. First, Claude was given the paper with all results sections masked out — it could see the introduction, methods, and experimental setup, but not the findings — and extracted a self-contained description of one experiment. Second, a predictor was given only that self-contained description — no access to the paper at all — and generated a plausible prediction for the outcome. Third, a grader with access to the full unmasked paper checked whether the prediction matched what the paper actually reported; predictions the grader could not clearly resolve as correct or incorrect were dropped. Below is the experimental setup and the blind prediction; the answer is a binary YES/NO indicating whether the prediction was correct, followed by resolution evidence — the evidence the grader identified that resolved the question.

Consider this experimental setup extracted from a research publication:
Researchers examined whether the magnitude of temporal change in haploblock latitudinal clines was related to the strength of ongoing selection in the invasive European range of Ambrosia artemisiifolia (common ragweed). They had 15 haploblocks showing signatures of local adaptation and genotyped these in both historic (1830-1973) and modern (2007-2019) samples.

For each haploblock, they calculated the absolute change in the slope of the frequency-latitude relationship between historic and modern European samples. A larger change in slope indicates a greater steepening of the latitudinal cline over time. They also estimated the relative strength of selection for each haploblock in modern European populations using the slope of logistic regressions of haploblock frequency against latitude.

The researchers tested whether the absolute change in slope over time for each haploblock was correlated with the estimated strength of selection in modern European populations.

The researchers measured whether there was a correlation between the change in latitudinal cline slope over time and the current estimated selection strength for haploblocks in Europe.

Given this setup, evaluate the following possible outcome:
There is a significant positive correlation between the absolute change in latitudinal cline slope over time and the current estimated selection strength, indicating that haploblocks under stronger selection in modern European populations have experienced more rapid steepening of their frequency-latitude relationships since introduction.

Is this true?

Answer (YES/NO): YES